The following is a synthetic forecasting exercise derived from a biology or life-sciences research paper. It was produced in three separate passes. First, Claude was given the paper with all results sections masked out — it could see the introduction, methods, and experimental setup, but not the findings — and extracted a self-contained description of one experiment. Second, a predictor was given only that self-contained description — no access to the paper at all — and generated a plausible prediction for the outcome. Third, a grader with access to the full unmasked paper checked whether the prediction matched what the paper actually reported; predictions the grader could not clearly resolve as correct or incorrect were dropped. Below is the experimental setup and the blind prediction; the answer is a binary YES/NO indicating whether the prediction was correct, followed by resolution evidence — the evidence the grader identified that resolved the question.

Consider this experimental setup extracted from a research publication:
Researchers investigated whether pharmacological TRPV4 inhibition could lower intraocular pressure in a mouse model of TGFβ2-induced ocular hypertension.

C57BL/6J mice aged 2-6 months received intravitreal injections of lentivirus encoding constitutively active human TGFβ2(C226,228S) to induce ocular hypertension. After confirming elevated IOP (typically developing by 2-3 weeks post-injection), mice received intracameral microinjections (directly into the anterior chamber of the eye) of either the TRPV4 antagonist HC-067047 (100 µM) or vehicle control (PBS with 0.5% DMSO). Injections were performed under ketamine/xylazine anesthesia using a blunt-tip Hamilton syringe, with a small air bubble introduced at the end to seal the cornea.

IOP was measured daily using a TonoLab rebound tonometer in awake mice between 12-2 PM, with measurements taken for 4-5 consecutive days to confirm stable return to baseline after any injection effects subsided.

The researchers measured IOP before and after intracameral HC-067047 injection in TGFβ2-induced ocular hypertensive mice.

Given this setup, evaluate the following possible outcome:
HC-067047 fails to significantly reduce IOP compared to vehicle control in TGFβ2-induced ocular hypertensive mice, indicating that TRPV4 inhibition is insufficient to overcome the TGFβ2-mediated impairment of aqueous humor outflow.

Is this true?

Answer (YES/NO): NO